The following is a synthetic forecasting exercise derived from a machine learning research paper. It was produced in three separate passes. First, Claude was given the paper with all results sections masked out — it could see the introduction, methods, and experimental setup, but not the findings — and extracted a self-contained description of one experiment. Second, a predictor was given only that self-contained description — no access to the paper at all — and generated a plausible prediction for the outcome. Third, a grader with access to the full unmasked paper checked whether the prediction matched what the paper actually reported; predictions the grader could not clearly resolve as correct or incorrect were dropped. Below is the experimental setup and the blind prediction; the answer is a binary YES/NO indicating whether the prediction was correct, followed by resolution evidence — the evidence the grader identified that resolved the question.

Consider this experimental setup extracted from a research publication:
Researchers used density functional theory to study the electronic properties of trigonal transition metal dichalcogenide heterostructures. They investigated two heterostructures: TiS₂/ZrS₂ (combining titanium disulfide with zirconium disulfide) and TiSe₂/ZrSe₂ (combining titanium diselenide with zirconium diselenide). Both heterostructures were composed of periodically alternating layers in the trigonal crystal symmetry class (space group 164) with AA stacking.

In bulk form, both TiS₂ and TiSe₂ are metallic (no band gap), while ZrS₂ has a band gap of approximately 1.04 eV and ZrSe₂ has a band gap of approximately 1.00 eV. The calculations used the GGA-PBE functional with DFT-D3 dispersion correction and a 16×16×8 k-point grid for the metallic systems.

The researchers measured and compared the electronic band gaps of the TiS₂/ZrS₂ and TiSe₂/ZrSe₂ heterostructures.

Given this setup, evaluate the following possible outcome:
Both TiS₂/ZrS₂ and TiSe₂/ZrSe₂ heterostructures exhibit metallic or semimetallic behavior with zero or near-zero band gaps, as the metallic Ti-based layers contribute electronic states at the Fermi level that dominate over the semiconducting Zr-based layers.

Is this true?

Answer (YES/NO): NO